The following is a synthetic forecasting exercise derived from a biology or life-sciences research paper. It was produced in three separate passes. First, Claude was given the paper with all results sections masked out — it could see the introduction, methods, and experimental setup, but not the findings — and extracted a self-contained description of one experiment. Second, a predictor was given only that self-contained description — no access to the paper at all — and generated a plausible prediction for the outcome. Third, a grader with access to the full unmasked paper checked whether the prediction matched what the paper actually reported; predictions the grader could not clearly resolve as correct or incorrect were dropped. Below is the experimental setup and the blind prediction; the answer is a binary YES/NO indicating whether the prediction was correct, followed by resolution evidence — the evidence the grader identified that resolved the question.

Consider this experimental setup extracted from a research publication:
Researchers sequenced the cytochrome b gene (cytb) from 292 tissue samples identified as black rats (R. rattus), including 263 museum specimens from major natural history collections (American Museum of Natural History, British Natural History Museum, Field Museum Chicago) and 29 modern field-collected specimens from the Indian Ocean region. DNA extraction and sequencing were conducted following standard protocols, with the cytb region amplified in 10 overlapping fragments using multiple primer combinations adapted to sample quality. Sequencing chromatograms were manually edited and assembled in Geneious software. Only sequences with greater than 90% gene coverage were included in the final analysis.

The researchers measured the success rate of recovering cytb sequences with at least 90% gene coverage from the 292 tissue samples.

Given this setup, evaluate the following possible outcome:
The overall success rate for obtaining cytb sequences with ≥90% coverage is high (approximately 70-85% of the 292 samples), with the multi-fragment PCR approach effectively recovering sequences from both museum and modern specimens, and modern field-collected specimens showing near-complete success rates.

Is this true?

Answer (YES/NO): NO